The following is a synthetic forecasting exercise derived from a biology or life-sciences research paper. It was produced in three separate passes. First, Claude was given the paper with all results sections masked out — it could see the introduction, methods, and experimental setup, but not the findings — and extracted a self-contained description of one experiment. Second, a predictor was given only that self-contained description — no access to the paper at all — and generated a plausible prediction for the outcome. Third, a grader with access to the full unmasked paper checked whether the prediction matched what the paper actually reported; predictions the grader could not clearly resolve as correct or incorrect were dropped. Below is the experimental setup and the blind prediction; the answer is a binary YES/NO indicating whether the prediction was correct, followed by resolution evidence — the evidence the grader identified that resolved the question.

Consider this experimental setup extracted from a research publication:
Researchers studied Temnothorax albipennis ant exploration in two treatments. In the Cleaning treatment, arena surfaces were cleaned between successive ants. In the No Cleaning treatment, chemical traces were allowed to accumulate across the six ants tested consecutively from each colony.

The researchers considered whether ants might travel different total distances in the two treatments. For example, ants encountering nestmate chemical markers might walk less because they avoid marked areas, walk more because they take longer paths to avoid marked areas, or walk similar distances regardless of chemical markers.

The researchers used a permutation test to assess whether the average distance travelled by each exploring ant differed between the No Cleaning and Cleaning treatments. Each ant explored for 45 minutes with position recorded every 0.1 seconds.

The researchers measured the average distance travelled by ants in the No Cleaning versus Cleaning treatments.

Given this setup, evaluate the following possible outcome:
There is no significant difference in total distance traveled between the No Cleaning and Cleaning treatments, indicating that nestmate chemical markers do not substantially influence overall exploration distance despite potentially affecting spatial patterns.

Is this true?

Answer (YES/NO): YES